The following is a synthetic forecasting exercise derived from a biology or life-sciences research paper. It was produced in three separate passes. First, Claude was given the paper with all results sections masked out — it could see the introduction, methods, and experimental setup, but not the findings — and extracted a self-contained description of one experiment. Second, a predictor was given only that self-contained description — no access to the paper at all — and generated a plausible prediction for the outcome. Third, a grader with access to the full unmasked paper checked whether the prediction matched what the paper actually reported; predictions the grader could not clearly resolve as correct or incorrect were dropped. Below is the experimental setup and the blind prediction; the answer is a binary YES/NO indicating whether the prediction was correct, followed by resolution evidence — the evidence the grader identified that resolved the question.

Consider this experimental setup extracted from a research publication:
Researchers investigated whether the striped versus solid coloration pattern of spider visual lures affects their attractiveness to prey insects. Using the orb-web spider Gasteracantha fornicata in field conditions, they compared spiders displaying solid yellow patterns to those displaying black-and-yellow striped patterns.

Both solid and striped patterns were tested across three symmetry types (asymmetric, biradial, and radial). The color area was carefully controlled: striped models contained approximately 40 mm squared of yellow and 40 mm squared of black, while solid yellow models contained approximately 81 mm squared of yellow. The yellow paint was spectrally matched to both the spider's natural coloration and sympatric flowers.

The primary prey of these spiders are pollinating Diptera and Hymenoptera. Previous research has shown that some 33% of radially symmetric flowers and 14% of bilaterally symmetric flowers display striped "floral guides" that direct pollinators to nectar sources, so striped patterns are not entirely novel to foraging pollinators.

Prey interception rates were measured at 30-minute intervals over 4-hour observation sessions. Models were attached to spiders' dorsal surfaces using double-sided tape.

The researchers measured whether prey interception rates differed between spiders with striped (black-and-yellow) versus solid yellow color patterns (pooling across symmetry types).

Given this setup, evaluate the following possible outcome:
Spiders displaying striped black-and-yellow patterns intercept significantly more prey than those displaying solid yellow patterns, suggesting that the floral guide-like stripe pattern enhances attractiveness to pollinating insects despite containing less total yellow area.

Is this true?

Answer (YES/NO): NO